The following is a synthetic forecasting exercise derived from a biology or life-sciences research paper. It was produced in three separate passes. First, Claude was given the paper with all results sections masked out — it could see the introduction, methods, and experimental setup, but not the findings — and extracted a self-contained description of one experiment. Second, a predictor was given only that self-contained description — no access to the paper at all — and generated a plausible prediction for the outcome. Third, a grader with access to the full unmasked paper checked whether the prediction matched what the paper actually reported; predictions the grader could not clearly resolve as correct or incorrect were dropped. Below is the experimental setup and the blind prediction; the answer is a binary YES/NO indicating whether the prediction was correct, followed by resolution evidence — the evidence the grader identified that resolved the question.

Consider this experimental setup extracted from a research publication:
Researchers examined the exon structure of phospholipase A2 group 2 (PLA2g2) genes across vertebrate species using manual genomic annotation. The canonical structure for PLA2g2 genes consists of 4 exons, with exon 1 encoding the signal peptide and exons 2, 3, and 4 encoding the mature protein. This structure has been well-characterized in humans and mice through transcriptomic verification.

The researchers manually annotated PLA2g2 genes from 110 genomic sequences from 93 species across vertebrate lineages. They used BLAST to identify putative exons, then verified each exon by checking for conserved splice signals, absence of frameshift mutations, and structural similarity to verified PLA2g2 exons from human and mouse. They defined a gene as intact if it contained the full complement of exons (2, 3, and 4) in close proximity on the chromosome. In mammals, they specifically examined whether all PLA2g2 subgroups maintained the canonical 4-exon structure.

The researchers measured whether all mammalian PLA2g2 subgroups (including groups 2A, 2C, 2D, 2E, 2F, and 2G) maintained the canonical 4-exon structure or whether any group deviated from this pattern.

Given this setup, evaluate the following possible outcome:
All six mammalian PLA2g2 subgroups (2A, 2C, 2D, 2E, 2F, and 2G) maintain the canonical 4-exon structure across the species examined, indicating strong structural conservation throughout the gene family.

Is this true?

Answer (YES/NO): NO